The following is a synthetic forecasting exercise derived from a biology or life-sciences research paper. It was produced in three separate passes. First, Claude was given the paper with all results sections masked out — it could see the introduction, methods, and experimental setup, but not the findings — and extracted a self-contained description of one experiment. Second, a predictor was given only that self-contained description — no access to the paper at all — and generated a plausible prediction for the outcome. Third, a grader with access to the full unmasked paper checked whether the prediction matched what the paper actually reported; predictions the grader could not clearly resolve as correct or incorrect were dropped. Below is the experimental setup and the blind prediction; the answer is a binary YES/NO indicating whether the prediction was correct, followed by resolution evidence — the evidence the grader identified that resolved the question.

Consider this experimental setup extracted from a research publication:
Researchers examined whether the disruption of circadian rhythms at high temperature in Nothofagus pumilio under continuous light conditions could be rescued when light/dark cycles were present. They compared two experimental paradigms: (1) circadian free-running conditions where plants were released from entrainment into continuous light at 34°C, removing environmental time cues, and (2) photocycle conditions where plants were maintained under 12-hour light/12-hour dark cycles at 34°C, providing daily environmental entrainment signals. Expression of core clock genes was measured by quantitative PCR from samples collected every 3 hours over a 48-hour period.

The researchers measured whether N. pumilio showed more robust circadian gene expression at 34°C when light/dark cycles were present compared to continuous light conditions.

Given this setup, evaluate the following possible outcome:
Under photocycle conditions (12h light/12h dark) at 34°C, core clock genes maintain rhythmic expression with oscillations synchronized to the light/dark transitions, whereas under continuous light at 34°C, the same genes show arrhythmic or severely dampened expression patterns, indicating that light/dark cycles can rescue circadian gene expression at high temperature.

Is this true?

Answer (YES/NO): NO